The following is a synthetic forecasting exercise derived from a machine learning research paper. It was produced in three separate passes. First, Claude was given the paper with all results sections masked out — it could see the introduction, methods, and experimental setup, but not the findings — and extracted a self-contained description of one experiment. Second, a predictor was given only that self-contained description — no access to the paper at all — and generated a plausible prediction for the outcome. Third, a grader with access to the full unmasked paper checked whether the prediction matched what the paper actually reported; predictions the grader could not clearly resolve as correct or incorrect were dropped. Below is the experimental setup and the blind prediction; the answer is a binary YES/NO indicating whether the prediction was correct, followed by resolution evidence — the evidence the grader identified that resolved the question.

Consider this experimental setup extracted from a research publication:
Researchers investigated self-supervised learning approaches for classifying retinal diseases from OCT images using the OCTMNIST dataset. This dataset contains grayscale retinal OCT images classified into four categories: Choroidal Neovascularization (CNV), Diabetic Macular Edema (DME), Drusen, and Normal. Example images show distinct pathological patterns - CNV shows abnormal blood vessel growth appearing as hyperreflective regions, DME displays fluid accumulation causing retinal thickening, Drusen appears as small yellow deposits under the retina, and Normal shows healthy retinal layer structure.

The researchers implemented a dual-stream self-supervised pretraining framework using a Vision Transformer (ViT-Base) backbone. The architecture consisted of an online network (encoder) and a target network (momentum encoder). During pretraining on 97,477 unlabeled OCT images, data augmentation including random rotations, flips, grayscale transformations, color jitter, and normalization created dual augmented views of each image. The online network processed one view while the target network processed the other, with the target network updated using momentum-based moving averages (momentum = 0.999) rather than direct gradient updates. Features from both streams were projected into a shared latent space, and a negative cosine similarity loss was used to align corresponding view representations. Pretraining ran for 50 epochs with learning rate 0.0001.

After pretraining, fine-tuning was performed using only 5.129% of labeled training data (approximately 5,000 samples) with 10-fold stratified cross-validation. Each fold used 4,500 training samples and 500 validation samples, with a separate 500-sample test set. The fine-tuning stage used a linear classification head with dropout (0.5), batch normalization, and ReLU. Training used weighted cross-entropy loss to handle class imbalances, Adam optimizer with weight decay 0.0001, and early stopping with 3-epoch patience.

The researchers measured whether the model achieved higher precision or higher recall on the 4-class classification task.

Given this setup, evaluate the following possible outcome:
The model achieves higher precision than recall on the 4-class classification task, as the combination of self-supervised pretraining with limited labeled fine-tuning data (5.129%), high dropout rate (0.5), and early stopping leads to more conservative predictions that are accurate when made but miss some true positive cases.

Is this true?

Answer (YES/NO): YES